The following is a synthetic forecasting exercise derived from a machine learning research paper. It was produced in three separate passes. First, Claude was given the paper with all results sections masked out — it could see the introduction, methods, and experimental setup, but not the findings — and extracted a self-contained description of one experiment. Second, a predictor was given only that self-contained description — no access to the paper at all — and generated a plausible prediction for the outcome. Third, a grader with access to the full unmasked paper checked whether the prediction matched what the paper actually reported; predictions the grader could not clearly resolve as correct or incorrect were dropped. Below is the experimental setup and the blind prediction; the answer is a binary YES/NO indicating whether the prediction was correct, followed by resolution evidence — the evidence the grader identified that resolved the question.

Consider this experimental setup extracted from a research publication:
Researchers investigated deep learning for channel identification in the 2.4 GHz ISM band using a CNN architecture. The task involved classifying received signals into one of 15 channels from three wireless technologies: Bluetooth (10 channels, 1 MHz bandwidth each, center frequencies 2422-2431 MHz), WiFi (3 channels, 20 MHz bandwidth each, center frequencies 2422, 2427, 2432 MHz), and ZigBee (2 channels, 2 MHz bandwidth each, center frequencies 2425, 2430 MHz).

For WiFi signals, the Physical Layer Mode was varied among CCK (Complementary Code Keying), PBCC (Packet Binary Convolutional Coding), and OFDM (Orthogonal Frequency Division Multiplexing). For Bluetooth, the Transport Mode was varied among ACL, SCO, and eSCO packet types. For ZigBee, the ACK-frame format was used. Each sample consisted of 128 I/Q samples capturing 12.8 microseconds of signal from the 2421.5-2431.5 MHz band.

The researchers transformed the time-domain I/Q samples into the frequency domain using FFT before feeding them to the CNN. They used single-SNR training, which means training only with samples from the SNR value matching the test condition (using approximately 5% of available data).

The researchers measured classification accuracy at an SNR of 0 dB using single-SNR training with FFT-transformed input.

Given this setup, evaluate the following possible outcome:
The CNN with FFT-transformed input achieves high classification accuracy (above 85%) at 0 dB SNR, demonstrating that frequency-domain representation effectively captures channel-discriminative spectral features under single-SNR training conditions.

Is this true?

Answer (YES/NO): YES